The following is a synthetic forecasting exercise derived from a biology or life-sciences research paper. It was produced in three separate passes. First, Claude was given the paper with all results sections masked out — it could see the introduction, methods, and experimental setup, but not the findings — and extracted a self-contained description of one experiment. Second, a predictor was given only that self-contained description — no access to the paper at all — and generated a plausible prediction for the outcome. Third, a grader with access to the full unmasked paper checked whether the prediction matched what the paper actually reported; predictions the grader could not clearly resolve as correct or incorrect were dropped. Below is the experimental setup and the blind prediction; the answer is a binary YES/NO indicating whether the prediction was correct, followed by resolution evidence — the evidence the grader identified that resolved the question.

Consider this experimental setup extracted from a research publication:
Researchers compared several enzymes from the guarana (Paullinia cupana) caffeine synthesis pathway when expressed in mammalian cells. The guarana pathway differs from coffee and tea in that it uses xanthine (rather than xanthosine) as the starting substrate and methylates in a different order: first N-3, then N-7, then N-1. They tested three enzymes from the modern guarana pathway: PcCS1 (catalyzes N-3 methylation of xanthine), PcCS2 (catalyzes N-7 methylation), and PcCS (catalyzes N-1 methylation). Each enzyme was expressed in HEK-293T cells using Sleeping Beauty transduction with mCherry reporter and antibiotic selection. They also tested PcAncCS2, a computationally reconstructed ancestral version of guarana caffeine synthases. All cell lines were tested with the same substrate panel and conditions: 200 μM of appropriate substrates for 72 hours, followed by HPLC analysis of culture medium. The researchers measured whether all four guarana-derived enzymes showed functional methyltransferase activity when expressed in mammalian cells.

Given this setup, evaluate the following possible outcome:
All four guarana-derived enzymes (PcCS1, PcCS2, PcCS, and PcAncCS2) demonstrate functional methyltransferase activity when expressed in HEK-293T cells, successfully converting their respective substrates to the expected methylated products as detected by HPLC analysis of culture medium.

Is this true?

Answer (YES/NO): NO